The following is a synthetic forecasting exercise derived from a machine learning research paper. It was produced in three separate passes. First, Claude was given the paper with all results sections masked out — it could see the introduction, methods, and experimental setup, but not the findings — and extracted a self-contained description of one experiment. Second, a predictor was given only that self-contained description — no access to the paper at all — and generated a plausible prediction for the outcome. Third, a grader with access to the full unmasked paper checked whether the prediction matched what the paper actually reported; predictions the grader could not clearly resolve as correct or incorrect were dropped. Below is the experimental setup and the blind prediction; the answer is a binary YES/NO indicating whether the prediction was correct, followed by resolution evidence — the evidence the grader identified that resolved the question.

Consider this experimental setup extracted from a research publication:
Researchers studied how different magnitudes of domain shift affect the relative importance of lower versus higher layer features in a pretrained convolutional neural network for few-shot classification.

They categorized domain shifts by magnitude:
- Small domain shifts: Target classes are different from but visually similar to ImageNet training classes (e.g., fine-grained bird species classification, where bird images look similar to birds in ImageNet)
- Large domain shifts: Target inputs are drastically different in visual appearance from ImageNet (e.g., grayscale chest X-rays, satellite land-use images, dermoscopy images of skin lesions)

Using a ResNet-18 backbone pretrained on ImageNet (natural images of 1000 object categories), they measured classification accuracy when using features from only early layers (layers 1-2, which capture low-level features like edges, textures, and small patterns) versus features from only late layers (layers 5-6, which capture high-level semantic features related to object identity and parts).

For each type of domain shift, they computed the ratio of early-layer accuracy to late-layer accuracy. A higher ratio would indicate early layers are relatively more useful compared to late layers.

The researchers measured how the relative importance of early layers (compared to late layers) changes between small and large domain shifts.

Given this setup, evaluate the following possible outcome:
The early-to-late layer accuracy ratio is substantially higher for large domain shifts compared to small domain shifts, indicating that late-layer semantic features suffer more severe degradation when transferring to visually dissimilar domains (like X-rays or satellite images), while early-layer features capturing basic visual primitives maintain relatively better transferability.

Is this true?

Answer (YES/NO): YES